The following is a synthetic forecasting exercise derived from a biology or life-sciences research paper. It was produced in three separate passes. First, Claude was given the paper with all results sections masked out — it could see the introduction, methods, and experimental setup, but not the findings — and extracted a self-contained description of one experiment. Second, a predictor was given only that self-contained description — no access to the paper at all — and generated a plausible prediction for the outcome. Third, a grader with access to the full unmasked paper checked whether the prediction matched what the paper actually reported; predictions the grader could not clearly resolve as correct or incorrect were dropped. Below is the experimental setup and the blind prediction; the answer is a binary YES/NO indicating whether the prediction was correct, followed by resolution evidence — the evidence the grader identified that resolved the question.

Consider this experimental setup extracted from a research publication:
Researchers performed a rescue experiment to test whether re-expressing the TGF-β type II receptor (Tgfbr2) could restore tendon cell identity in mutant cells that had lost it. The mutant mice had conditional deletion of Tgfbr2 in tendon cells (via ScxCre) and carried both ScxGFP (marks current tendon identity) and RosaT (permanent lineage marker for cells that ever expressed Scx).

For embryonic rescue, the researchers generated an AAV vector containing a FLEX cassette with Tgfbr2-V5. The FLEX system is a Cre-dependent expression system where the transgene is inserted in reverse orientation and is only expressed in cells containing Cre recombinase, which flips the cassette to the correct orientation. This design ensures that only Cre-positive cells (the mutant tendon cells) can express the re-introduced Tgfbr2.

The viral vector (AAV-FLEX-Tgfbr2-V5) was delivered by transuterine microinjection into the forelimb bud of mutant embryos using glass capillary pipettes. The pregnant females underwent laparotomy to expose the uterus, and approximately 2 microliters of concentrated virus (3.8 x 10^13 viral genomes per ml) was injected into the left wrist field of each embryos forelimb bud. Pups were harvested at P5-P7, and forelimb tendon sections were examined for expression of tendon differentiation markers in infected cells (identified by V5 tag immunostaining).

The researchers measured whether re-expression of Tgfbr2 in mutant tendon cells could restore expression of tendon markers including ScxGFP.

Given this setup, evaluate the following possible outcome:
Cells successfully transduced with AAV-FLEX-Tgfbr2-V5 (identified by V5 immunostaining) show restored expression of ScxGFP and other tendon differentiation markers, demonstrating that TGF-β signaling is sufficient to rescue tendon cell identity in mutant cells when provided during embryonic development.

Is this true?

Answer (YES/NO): YES